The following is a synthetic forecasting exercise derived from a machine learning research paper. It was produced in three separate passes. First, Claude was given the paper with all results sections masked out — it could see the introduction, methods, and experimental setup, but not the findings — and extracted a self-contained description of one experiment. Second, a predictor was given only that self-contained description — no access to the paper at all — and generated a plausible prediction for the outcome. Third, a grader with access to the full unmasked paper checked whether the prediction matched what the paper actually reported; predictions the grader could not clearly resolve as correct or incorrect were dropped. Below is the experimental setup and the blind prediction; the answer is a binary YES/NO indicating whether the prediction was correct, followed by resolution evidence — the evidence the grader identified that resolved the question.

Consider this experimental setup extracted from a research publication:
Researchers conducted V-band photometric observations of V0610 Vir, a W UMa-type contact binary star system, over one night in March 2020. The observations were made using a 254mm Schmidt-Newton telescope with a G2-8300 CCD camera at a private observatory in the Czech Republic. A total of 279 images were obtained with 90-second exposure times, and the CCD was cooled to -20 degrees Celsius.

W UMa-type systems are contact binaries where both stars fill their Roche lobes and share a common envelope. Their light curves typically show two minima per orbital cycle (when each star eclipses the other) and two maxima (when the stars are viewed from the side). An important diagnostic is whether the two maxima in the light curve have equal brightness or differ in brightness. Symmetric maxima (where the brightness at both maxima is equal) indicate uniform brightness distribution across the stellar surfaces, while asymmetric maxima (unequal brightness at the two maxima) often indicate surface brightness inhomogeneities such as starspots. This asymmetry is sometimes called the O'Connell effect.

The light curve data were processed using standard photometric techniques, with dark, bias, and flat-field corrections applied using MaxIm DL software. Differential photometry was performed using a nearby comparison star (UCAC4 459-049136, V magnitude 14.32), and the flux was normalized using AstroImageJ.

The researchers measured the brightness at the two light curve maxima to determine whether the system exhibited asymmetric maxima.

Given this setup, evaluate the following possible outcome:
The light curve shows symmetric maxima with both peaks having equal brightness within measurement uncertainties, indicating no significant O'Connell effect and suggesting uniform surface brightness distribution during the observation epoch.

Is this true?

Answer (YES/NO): NO